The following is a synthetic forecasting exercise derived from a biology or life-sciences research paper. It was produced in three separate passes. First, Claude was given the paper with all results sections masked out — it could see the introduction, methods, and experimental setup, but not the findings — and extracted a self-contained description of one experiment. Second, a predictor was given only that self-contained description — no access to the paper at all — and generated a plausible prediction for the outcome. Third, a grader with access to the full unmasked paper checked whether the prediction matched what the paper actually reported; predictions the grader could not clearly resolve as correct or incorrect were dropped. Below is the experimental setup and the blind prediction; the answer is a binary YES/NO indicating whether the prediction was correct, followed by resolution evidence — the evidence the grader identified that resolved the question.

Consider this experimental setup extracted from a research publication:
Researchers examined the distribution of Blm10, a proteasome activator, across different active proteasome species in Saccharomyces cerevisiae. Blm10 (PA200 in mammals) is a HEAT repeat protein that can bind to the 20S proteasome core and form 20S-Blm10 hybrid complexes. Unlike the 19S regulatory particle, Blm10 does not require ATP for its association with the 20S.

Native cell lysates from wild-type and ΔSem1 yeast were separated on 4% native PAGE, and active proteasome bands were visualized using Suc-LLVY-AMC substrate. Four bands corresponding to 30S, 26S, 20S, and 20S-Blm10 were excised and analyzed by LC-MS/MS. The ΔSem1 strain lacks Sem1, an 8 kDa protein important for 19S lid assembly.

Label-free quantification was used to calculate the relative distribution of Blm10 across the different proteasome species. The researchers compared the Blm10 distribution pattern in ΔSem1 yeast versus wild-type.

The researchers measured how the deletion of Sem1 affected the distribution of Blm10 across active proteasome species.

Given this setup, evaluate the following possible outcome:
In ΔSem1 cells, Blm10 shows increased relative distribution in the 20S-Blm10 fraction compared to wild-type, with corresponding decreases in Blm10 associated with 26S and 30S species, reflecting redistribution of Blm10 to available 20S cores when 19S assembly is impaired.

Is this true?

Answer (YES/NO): YES